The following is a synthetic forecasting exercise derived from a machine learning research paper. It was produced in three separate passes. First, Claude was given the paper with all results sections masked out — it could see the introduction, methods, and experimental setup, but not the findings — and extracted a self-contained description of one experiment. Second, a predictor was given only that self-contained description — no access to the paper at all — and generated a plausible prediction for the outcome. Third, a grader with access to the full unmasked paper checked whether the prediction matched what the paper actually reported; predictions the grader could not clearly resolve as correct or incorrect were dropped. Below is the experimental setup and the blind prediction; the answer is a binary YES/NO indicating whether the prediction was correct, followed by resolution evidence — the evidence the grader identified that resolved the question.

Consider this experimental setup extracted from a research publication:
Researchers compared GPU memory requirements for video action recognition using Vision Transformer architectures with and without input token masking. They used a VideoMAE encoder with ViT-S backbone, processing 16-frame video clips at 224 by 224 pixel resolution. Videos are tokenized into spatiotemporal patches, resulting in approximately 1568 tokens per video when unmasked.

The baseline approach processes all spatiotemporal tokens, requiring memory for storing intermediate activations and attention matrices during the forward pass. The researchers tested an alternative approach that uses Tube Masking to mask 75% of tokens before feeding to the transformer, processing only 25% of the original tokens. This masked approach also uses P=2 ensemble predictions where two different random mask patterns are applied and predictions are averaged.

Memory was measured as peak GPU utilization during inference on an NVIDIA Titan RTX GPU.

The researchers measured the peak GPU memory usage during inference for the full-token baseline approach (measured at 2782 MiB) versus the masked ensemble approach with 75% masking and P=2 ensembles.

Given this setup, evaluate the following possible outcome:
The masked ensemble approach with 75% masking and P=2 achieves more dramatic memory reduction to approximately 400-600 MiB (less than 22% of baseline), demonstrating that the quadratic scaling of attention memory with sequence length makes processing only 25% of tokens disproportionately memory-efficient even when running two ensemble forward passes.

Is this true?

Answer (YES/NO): NO